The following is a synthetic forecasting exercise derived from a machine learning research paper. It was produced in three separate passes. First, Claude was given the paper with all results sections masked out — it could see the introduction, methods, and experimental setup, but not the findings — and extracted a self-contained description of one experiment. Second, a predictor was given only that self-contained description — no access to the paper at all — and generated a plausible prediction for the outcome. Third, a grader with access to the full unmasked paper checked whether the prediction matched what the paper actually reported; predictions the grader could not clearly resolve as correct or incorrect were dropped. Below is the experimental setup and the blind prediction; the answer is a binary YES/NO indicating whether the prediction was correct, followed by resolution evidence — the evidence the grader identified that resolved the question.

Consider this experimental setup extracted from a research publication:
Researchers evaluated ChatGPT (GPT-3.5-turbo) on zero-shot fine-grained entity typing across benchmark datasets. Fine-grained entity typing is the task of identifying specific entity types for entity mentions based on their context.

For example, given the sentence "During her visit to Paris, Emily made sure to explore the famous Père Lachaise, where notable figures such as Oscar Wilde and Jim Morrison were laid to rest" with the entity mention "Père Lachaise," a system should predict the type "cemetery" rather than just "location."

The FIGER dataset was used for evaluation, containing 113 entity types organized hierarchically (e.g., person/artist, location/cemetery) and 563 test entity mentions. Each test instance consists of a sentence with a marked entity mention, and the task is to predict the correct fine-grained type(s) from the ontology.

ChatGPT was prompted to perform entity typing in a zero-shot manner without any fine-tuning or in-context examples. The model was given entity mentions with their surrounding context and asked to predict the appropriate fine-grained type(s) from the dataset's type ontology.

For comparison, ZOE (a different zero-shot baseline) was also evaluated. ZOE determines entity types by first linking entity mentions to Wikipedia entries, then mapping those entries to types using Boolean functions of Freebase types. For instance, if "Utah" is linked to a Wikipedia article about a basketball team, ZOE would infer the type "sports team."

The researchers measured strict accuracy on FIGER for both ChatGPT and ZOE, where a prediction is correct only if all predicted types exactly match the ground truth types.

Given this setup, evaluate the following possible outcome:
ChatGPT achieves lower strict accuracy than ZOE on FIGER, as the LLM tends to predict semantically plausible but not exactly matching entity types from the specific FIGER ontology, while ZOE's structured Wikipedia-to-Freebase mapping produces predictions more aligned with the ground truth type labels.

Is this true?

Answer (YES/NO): YES